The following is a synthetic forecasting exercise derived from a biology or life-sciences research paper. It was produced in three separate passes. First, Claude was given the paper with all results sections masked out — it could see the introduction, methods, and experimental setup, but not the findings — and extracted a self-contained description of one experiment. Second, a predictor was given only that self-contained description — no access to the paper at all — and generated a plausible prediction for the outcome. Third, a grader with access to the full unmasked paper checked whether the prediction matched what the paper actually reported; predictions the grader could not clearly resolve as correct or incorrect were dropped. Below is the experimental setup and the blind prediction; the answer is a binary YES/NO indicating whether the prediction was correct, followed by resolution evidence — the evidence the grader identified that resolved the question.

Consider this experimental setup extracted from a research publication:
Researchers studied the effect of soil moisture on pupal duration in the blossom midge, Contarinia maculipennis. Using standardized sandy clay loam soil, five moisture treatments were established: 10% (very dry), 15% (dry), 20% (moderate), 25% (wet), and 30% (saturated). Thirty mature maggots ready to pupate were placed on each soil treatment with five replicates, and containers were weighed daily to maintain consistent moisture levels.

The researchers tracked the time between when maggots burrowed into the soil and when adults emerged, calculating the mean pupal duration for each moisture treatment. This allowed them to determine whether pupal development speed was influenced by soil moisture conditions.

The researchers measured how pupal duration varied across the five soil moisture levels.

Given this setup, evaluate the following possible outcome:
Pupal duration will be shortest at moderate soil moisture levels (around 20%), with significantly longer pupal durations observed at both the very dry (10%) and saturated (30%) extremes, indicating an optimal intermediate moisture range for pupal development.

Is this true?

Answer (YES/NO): NO